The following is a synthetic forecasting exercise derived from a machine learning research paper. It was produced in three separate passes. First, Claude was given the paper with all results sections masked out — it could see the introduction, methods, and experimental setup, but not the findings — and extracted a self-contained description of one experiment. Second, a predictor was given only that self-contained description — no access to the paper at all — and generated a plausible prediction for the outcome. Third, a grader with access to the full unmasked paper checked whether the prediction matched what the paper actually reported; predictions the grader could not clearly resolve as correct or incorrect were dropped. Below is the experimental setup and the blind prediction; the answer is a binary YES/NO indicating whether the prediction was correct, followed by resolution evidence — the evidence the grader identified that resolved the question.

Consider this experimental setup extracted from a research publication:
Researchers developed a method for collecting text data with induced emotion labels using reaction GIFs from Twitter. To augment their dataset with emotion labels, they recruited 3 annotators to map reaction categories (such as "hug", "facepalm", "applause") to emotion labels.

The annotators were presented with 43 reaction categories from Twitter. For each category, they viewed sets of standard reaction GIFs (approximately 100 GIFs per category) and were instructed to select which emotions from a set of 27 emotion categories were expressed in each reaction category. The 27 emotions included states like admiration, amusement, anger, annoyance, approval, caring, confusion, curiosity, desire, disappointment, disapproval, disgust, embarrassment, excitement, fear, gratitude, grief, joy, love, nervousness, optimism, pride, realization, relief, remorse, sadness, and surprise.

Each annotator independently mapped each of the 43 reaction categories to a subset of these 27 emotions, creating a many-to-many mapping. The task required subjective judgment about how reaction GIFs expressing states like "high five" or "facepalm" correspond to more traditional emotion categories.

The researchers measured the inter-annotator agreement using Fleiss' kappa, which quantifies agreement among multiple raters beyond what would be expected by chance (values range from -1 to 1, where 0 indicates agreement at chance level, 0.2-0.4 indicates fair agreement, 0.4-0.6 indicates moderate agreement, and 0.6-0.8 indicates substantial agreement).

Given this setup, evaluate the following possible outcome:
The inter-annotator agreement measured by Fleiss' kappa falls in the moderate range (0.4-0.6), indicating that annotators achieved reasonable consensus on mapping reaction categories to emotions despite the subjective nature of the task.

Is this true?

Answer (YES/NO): YES